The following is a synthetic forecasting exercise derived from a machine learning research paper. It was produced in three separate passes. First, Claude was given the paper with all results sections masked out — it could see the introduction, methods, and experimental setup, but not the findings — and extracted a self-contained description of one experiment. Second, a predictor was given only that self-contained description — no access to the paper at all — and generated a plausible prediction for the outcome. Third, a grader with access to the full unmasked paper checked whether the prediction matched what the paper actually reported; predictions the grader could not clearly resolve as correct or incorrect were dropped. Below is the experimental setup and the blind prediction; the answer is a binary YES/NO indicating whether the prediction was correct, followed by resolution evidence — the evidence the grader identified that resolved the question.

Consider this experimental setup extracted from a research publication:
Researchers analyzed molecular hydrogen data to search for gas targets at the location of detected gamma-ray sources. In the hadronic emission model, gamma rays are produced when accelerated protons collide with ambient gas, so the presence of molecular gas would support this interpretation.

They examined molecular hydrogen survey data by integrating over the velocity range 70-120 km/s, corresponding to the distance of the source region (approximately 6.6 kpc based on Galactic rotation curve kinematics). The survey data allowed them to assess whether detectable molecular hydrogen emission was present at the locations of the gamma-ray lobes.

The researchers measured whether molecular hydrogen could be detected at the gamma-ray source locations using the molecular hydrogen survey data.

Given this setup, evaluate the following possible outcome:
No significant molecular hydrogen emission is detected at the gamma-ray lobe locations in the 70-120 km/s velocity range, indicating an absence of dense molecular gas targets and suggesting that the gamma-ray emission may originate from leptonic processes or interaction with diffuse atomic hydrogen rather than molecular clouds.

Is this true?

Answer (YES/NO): NO